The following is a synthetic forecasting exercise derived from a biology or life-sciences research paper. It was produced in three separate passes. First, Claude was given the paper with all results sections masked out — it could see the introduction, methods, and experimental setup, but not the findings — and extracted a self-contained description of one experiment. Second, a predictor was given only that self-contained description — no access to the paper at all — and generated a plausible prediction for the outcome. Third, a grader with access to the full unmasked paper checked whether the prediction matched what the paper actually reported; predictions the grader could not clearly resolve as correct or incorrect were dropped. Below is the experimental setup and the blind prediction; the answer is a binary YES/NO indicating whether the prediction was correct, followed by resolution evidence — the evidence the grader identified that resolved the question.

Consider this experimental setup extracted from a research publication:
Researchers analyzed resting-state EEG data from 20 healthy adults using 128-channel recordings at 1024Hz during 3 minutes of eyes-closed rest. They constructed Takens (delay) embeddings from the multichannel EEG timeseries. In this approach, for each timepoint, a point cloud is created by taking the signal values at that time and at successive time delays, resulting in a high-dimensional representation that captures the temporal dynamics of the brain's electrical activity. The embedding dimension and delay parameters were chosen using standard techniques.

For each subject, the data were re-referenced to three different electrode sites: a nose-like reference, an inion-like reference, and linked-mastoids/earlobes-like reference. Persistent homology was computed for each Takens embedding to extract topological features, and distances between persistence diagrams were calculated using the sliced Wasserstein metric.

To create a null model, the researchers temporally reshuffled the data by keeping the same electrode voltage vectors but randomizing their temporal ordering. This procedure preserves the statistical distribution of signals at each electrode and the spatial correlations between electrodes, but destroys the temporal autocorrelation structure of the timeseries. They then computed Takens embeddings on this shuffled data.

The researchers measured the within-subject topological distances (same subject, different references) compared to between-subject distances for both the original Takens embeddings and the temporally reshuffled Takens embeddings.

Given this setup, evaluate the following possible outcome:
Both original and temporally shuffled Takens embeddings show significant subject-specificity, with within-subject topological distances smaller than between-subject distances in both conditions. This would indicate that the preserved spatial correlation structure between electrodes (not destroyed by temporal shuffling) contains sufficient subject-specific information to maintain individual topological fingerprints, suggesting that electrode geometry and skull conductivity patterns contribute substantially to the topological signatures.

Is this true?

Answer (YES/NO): NO